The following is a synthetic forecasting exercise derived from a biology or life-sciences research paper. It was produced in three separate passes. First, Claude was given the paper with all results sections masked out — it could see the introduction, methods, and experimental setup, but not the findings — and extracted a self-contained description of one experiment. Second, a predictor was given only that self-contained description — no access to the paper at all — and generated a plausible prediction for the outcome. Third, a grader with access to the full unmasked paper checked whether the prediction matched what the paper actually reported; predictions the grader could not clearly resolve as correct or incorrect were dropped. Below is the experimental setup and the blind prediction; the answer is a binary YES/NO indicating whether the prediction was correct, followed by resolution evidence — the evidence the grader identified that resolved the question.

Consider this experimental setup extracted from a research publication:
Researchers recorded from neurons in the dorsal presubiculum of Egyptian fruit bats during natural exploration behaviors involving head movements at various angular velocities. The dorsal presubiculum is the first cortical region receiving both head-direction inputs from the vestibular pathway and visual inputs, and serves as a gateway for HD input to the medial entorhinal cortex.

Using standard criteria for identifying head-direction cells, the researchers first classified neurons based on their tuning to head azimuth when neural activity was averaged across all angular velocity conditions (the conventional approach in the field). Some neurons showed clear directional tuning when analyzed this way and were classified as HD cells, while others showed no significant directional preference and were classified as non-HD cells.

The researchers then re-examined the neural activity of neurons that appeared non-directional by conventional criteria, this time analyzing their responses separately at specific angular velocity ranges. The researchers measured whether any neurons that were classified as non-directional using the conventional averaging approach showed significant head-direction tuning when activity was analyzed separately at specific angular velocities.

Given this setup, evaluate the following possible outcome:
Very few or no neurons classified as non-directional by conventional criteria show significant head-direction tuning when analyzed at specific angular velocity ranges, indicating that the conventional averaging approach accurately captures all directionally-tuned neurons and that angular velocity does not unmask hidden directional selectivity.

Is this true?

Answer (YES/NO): NO